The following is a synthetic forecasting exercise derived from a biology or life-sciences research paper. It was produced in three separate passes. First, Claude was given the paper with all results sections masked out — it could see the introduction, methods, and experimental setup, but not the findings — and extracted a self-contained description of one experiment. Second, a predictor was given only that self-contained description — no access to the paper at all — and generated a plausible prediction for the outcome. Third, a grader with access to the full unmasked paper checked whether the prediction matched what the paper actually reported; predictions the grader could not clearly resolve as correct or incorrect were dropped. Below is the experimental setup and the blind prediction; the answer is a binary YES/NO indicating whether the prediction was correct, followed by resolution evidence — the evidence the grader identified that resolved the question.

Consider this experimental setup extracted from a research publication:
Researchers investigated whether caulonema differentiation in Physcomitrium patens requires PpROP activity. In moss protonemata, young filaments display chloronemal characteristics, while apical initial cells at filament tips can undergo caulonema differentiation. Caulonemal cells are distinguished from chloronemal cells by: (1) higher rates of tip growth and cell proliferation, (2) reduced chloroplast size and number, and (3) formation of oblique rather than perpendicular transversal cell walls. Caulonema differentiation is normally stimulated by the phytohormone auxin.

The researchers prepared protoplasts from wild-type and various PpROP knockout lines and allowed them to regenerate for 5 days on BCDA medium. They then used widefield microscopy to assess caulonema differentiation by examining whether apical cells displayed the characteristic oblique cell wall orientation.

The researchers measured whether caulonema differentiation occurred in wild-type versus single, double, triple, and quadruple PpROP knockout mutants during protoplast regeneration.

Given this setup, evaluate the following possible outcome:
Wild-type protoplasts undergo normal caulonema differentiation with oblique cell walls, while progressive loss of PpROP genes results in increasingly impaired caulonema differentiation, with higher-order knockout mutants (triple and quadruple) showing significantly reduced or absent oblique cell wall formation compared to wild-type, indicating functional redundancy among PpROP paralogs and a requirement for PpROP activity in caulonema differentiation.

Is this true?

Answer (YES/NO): NO